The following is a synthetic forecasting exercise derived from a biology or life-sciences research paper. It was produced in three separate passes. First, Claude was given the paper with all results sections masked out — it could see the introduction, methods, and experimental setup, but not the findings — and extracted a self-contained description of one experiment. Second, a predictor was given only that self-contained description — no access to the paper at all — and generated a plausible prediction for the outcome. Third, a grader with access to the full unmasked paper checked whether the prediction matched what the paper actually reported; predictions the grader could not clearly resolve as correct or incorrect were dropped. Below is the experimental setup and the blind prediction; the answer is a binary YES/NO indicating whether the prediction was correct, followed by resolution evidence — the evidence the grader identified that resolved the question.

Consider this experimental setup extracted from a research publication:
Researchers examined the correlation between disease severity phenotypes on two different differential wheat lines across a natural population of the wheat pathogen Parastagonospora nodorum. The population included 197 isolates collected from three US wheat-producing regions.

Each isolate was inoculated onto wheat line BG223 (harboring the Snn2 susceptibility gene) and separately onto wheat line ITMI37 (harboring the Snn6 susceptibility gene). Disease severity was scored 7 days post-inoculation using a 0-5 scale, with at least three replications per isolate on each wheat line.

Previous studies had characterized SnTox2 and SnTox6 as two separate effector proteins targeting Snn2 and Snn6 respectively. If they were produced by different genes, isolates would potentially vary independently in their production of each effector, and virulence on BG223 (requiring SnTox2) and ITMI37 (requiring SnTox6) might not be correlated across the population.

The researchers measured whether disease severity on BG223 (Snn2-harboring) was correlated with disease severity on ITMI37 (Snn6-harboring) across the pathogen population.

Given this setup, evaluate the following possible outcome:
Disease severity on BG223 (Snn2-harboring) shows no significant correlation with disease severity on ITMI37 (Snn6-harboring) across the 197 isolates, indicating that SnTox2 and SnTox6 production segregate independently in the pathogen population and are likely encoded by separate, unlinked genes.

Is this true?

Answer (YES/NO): NO